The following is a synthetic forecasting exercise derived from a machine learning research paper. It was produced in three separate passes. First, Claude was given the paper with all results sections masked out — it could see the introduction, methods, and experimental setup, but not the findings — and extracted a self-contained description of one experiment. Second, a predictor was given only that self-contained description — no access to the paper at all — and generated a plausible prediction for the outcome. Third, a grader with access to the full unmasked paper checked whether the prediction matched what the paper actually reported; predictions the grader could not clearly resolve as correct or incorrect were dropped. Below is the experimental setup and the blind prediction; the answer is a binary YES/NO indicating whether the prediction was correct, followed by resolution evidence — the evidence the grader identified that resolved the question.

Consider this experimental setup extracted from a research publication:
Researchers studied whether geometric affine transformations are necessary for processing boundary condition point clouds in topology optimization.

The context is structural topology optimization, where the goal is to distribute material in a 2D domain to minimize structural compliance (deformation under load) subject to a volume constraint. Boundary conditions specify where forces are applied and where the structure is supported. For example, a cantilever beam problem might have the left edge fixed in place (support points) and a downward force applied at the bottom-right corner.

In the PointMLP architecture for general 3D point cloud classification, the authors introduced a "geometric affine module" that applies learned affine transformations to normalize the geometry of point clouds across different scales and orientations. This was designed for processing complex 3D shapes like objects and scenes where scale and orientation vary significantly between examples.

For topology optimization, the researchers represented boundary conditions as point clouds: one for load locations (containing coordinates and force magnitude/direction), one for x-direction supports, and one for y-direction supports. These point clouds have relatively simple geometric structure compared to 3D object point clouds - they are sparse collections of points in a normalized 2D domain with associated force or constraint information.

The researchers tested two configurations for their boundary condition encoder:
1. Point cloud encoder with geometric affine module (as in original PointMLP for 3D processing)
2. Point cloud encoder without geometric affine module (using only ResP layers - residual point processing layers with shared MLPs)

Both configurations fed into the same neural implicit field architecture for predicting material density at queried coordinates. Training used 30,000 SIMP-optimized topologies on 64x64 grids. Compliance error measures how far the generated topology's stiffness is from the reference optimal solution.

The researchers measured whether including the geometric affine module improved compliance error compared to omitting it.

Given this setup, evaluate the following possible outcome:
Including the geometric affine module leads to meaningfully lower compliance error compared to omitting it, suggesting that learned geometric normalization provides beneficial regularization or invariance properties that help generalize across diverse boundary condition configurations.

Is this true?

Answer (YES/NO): NO